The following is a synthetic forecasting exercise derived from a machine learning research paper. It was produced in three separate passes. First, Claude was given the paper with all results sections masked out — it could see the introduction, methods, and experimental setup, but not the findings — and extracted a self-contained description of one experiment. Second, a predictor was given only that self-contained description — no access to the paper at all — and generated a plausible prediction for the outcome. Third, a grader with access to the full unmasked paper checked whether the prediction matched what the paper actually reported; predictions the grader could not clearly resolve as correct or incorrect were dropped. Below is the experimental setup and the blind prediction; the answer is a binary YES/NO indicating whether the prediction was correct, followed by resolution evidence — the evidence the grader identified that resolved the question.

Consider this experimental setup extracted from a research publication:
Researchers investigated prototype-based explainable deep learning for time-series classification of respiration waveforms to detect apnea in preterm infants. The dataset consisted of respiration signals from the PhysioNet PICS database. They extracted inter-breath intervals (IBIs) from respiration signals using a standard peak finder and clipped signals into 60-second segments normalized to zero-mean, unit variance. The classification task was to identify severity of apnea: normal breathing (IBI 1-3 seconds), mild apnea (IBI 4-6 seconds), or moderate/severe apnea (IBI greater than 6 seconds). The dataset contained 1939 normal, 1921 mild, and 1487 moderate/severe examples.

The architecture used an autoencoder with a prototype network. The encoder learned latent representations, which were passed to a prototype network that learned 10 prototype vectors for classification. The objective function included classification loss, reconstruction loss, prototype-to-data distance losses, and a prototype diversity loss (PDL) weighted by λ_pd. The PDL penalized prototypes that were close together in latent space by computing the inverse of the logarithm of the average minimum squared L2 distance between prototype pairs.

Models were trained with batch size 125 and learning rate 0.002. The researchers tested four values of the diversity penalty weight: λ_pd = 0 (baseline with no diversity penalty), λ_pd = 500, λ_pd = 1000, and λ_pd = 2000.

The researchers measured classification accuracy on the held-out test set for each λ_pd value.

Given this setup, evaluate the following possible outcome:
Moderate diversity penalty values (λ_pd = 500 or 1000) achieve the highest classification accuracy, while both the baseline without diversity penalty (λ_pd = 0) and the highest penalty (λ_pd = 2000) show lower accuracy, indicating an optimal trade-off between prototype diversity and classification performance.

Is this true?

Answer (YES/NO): NO